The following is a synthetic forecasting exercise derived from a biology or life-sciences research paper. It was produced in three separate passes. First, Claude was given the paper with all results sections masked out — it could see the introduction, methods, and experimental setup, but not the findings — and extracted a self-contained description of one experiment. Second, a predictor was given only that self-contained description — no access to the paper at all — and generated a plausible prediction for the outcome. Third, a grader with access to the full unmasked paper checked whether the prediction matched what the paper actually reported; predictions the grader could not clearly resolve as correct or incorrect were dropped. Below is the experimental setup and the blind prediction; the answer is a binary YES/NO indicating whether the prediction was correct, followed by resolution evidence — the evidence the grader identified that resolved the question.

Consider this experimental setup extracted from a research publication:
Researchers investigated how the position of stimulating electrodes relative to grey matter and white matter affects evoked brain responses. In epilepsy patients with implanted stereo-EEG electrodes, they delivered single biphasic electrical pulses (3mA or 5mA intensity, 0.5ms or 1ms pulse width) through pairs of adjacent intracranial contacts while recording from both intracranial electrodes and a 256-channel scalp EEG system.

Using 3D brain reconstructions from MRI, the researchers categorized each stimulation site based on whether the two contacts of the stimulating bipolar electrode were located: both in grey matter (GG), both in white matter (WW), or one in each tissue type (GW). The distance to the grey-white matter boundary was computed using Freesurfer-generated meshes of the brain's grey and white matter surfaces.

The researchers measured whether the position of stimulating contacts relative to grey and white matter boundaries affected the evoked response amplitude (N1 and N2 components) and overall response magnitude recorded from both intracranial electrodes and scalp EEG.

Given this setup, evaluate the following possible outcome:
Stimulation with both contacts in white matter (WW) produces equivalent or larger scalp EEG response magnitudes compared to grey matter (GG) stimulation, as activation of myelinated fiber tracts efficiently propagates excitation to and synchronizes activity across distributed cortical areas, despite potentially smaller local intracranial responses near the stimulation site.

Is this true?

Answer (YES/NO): NO